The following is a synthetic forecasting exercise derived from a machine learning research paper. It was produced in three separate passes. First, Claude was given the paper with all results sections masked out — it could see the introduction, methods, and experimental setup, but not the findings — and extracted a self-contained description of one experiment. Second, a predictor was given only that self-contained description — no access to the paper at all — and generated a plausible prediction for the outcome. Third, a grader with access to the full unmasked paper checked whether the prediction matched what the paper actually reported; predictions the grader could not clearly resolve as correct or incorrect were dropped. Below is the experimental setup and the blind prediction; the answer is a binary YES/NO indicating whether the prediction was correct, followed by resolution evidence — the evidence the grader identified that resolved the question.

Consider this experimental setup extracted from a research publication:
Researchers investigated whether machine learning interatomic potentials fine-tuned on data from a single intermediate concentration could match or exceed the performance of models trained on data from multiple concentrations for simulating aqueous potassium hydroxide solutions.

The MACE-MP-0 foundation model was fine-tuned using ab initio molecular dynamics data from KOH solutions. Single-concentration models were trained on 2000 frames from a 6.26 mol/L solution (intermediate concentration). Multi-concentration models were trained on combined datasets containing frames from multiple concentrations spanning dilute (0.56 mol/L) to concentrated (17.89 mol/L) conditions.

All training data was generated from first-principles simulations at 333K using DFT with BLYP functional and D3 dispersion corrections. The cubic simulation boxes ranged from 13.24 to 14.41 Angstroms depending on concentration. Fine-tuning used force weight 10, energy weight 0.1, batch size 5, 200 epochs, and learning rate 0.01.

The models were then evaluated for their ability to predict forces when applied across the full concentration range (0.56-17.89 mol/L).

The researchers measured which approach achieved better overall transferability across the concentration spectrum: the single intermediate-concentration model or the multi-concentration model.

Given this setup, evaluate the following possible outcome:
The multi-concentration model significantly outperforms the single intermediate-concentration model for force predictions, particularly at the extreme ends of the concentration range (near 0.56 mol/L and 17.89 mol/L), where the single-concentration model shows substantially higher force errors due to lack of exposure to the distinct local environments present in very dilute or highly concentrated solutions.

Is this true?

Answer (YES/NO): NO